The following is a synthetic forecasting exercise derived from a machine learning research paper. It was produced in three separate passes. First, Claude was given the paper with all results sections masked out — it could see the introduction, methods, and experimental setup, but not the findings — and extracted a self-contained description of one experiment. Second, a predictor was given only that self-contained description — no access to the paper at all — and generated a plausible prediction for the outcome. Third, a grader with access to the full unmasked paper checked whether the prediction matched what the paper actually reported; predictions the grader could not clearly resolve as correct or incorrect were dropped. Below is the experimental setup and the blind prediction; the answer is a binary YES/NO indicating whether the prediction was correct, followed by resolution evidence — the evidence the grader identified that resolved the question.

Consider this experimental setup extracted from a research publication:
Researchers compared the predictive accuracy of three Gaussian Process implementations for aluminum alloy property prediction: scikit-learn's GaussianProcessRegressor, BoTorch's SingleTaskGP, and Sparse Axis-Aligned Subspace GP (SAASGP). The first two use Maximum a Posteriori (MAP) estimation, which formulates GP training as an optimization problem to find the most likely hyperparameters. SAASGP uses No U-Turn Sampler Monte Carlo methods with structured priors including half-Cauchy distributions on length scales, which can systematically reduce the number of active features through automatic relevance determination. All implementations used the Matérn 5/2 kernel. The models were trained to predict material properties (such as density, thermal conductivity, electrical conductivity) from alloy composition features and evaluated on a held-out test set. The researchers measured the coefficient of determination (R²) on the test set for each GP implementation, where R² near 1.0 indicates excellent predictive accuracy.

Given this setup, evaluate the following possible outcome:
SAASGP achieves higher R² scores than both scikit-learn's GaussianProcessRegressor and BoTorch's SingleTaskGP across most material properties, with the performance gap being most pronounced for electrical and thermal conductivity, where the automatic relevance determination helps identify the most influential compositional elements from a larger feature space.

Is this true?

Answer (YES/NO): NO